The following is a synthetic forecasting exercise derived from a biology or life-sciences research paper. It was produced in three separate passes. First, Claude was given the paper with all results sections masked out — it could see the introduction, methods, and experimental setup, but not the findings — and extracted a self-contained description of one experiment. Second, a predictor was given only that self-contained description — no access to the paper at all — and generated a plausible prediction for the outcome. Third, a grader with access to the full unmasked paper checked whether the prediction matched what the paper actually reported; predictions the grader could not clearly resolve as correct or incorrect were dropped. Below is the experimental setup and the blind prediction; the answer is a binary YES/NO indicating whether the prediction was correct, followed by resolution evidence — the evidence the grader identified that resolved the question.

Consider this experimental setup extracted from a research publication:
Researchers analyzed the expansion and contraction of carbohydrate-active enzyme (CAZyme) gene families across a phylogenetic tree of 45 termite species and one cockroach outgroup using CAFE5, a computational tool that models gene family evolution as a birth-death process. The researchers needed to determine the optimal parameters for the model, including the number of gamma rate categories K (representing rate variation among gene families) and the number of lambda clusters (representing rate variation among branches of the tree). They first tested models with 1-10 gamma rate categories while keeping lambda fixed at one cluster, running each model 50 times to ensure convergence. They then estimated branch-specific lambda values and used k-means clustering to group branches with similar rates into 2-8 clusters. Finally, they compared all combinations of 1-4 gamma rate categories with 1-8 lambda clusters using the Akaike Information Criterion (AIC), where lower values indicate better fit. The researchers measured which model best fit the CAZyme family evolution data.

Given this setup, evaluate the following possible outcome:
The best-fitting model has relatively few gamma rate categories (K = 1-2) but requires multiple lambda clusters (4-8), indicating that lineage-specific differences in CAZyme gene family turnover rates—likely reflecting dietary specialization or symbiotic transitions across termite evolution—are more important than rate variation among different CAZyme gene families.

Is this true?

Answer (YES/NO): NO